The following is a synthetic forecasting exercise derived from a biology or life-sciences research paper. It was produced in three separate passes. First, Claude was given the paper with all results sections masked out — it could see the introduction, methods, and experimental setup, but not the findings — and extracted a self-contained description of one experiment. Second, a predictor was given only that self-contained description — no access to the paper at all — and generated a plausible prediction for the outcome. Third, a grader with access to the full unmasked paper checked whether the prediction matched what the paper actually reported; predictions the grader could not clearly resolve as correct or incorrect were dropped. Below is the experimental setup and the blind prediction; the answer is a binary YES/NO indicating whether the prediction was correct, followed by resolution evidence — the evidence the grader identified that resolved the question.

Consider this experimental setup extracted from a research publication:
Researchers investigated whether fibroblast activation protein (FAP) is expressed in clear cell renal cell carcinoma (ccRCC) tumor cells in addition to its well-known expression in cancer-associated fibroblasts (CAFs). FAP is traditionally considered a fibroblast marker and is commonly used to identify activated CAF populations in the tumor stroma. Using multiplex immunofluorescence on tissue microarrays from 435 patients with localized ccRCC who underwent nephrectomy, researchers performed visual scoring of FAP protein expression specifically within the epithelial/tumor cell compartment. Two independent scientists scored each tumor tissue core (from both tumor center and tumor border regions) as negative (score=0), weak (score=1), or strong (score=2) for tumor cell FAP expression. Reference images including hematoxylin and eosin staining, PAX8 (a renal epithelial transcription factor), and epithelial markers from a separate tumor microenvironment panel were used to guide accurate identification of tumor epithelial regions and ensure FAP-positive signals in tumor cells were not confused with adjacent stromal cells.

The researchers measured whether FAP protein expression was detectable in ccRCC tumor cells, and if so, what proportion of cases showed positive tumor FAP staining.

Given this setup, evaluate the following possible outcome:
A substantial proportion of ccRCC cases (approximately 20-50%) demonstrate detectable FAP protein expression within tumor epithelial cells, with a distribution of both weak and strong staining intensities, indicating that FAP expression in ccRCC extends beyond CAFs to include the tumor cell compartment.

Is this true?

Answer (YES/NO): YES